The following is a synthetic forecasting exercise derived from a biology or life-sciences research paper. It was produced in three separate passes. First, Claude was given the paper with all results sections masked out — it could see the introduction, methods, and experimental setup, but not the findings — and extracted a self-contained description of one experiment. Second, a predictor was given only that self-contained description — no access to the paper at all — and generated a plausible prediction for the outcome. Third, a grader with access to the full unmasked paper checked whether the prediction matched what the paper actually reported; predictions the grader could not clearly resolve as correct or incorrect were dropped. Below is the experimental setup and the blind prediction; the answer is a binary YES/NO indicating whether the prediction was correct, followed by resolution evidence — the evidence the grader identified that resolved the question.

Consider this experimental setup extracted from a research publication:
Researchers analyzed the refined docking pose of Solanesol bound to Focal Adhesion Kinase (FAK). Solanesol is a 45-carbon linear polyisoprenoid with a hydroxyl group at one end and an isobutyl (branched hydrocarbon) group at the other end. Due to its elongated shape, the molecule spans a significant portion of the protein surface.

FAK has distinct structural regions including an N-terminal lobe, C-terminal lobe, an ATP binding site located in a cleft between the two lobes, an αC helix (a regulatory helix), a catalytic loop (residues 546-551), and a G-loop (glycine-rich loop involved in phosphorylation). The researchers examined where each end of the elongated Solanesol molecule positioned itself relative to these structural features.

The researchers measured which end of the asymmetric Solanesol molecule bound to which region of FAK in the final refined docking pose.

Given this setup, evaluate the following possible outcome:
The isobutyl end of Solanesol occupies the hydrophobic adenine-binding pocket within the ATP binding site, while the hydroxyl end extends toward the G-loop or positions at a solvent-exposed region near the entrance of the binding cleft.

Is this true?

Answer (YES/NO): NO